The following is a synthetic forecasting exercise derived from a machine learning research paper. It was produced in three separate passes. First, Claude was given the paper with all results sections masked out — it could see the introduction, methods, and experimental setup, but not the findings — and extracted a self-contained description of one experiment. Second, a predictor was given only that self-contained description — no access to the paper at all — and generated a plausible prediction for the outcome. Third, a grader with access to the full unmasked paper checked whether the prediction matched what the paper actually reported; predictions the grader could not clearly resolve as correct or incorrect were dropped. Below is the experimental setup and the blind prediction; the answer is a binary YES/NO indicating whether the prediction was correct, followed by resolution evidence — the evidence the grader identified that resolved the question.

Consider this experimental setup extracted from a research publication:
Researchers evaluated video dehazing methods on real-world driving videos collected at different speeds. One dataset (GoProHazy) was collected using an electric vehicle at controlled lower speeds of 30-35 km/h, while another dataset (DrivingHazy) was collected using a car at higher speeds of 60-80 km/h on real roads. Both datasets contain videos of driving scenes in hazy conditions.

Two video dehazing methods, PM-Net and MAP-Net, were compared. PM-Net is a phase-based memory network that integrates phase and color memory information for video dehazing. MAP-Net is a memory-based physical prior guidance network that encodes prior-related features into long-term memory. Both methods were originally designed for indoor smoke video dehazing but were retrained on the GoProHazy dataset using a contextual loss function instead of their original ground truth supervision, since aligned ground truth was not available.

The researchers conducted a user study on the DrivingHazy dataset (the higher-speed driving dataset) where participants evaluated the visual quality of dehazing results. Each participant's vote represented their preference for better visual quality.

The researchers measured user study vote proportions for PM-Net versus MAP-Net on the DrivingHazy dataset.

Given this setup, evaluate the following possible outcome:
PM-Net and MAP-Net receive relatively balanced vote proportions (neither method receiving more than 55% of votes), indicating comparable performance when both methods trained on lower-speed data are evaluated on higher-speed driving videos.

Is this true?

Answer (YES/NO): NO